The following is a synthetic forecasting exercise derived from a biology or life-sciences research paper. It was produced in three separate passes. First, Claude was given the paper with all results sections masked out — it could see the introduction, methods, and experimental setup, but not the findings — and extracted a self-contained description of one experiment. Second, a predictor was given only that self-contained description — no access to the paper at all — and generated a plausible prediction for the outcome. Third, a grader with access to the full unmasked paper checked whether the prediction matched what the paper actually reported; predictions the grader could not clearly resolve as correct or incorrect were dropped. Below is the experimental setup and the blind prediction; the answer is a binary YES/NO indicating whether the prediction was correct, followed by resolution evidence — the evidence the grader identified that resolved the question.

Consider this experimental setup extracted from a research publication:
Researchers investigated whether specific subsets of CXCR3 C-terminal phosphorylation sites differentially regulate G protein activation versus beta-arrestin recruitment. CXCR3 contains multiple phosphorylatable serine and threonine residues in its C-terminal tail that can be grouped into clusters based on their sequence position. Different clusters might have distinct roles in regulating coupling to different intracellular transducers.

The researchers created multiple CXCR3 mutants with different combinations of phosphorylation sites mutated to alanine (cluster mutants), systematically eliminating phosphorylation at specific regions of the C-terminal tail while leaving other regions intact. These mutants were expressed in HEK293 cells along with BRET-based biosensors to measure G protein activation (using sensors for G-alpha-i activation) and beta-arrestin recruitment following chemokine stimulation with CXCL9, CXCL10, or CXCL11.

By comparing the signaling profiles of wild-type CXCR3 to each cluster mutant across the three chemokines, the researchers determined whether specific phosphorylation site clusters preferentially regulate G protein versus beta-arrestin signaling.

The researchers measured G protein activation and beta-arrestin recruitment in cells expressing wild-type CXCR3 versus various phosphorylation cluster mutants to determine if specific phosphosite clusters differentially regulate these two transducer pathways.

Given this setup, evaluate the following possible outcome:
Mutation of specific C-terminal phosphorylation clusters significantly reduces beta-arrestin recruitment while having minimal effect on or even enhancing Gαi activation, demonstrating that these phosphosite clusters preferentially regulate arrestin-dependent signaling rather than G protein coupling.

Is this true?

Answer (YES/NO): YES